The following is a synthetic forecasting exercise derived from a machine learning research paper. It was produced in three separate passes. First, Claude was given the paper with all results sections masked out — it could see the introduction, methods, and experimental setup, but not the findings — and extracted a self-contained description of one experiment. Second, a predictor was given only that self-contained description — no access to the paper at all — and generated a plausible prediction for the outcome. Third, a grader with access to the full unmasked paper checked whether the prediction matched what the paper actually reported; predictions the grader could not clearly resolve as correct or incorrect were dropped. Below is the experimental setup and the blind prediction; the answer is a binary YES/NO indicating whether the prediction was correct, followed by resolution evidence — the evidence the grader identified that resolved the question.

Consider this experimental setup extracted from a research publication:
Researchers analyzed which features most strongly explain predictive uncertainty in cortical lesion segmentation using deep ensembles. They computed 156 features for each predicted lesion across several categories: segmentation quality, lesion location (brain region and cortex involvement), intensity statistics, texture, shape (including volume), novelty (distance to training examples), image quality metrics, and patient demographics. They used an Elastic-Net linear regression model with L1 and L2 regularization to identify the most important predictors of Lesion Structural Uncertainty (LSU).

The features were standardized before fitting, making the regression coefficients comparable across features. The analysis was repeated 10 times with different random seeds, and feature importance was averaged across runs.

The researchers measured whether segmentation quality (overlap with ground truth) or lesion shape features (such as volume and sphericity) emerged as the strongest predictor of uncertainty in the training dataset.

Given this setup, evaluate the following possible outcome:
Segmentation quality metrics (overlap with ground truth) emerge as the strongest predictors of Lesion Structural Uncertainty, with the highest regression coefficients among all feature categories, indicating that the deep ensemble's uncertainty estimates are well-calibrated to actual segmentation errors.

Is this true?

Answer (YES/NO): NO